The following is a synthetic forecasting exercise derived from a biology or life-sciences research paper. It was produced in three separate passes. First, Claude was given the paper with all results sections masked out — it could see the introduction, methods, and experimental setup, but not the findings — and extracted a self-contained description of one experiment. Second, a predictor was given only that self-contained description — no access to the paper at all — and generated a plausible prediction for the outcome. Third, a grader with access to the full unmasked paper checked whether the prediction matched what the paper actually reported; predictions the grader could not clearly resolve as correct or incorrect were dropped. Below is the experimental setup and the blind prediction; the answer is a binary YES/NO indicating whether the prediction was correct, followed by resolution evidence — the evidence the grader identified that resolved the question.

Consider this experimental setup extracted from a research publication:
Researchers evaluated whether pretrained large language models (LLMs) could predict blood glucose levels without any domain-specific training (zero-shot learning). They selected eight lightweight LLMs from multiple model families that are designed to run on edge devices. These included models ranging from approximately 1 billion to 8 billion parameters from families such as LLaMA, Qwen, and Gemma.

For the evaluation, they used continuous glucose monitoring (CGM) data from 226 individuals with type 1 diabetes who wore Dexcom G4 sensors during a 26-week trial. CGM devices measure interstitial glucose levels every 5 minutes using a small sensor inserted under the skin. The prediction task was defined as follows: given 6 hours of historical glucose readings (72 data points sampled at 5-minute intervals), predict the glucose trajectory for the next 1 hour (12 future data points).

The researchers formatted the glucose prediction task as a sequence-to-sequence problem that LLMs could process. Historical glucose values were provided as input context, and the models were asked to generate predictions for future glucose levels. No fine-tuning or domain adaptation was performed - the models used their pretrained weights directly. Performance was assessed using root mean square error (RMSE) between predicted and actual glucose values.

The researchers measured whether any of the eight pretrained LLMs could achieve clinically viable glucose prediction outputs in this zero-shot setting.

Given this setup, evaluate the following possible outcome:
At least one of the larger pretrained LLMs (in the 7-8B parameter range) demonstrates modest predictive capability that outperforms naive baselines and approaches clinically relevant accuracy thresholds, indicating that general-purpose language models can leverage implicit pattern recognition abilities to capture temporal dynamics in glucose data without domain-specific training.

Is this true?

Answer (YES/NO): NO